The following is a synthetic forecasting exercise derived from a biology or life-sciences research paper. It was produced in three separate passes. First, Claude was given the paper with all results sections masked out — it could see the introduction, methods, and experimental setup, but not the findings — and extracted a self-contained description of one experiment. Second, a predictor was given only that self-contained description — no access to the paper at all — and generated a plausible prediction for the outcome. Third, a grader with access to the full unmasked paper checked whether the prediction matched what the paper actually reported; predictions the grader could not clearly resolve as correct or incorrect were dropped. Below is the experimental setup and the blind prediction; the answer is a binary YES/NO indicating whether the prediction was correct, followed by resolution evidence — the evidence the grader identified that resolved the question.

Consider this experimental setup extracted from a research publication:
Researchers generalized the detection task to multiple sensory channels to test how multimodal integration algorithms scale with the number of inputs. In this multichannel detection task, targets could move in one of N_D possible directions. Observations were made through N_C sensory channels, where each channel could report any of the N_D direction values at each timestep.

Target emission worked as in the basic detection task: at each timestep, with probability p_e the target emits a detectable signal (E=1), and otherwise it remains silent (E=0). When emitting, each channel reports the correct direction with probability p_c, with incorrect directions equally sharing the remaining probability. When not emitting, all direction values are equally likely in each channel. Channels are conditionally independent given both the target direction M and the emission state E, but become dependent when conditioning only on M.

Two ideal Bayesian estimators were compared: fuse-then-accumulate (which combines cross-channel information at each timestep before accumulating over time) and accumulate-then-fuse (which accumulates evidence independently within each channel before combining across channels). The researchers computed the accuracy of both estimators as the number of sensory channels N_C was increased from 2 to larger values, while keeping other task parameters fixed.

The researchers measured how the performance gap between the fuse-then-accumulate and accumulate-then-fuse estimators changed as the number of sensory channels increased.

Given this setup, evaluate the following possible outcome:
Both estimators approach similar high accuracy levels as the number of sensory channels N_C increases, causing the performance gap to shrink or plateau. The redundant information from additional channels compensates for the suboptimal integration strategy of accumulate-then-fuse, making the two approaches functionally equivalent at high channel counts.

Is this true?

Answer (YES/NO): NO